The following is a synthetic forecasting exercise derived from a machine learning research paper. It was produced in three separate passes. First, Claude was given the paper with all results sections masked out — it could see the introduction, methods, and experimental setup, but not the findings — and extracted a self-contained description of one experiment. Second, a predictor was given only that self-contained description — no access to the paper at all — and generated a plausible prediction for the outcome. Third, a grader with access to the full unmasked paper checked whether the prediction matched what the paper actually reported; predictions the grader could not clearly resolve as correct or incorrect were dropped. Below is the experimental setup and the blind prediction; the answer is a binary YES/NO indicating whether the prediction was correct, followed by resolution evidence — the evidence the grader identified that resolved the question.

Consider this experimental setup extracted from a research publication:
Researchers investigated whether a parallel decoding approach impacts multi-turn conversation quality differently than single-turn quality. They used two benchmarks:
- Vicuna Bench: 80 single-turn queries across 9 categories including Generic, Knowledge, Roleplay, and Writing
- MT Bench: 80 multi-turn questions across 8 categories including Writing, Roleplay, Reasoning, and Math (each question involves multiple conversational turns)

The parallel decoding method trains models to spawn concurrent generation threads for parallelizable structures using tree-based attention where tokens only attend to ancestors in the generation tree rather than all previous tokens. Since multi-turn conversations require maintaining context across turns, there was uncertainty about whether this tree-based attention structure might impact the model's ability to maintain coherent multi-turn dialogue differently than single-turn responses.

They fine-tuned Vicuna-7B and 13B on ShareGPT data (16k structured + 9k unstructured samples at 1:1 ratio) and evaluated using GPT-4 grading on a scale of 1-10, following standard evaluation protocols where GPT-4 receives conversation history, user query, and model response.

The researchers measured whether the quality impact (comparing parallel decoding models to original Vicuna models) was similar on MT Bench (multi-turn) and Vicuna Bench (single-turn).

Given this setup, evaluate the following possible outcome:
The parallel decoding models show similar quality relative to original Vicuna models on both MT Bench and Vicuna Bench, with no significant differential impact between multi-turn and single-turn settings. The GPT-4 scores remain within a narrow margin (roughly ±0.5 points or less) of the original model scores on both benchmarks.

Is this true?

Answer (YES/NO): YES